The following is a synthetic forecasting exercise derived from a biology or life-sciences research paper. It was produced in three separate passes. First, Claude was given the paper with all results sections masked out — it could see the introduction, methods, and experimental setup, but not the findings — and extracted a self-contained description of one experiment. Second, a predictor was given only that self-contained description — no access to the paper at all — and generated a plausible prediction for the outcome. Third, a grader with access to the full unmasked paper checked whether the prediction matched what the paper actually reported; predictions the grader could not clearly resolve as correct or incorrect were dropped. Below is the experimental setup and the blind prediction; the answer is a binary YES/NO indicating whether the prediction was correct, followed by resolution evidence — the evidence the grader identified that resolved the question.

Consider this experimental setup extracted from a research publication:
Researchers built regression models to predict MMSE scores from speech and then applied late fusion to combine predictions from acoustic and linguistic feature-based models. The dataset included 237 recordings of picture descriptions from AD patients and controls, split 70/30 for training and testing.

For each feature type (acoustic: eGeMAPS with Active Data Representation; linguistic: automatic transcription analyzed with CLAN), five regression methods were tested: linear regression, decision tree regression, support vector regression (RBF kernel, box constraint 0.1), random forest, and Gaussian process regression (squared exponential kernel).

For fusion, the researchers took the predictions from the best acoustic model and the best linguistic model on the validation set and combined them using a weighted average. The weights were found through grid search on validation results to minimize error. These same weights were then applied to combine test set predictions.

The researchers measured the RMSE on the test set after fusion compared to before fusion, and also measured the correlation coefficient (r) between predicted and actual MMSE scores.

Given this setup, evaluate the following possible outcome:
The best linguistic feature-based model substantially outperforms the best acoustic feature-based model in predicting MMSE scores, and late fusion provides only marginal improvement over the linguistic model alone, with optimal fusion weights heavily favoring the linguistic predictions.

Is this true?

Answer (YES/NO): NO